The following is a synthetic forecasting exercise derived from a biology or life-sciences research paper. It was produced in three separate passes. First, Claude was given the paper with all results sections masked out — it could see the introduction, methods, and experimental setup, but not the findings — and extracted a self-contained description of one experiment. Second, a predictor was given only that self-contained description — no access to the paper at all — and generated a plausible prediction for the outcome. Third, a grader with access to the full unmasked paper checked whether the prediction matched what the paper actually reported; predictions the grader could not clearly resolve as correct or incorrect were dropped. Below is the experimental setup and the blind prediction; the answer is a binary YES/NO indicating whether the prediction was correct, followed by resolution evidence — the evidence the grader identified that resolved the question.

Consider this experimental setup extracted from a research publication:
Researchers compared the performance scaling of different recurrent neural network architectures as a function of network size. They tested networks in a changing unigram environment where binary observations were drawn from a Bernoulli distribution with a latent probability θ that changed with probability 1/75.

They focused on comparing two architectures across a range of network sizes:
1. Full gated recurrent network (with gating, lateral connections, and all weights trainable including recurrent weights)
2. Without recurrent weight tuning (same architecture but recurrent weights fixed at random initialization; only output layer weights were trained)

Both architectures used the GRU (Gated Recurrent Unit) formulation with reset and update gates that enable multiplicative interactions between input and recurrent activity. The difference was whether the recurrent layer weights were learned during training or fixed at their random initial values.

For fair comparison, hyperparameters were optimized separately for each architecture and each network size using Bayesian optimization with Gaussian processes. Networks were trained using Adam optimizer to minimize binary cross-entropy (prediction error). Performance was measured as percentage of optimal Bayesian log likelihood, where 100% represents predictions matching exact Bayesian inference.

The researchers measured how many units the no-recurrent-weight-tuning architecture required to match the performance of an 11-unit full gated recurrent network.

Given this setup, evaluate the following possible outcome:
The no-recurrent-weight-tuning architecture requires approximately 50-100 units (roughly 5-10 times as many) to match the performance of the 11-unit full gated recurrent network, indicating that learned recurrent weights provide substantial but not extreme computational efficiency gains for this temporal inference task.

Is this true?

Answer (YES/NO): NO